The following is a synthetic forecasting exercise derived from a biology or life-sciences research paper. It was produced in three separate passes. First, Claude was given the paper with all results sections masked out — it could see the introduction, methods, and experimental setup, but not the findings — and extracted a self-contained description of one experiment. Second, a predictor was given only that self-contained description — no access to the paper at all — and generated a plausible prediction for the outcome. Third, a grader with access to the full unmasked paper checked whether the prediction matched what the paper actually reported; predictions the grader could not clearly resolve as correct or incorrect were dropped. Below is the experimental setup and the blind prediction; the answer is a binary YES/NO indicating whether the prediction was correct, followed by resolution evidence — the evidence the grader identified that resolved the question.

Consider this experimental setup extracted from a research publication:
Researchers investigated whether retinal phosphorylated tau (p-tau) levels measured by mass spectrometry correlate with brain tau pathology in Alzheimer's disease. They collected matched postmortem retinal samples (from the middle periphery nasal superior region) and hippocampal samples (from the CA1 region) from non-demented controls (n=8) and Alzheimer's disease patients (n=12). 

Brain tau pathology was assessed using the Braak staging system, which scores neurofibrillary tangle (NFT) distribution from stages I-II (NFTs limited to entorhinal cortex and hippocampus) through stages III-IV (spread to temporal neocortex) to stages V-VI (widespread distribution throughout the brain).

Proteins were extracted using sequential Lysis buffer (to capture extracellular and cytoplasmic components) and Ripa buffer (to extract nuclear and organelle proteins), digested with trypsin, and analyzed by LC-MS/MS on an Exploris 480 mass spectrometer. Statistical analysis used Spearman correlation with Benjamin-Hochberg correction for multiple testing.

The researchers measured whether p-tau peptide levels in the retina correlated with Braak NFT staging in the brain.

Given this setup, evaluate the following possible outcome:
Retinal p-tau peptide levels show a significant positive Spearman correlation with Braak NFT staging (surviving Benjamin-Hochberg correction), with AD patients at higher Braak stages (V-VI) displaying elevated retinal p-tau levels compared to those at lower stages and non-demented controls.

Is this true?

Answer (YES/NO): NO